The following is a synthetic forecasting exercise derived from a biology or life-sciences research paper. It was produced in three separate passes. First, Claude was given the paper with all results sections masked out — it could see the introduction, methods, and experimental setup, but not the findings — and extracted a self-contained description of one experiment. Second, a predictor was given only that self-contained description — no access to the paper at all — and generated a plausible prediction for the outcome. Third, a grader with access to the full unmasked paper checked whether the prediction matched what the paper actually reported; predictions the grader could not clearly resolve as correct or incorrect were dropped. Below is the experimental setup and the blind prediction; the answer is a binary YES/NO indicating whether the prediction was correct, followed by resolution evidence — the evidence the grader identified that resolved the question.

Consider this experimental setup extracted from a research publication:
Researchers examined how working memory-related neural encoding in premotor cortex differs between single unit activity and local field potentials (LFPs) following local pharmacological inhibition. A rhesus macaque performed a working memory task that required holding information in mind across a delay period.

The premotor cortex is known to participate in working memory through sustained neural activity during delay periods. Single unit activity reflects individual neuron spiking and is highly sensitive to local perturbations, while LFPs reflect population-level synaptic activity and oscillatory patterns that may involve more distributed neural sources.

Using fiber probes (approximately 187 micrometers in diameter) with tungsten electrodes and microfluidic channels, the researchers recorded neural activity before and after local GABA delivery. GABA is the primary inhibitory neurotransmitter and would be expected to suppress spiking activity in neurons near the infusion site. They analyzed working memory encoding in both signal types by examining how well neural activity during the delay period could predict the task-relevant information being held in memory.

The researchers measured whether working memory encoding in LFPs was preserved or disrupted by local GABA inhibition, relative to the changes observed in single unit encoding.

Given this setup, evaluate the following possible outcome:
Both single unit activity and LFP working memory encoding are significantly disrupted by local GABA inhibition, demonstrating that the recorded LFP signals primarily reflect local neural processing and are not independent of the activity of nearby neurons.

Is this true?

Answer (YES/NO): NO